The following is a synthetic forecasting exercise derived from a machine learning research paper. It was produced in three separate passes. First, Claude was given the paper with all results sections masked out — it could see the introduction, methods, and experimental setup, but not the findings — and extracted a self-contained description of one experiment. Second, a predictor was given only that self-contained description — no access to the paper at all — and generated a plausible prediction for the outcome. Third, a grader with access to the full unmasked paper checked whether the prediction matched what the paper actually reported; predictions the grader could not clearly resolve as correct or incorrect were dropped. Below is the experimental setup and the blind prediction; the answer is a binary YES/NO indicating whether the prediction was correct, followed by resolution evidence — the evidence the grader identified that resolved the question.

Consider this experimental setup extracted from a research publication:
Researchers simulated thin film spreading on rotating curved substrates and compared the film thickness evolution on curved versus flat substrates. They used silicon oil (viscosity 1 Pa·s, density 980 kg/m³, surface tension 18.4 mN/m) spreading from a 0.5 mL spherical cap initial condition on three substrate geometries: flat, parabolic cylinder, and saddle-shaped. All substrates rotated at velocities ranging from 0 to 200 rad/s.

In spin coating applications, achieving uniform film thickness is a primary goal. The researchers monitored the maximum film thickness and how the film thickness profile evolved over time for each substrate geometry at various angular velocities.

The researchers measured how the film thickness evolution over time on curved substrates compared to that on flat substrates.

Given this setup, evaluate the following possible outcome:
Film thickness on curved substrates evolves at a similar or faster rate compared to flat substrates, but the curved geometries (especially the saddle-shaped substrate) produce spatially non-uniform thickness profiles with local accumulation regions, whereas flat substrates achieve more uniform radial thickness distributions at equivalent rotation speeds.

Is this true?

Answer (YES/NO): NO